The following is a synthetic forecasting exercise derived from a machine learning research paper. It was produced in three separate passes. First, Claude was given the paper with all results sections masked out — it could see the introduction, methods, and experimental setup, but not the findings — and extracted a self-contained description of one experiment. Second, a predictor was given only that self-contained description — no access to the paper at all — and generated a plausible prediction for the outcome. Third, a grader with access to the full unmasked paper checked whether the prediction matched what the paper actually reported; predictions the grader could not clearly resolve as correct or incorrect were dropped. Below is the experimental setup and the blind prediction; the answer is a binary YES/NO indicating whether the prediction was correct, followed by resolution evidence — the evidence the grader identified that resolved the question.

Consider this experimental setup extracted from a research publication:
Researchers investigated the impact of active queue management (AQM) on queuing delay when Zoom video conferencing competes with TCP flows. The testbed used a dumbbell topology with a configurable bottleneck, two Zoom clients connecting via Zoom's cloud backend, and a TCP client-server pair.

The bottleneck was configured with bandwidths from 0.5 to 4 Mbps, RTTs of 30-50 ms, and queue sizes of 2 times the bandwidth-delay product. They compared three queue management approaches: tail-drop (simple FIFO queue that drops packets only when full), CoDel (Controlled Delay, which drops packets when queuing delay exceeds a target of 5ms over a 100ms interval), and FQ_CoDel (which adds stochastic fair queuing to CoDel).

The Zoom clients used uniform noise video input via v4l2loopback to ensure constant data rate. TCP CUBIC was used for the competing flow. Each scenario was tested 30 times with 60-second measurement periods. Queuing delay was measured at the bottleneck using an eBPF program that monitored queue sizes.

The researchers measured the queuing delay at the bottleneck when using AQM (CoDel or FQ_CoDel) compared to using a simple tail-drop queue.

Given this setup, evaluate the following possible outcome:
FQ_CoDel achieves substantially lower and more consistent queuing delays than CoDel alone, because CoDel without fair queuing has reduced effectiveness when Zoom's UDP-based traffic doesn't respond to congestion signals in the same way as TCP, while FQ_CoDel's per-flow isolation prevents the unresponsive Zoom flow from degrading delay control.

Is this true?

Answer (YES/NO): NO